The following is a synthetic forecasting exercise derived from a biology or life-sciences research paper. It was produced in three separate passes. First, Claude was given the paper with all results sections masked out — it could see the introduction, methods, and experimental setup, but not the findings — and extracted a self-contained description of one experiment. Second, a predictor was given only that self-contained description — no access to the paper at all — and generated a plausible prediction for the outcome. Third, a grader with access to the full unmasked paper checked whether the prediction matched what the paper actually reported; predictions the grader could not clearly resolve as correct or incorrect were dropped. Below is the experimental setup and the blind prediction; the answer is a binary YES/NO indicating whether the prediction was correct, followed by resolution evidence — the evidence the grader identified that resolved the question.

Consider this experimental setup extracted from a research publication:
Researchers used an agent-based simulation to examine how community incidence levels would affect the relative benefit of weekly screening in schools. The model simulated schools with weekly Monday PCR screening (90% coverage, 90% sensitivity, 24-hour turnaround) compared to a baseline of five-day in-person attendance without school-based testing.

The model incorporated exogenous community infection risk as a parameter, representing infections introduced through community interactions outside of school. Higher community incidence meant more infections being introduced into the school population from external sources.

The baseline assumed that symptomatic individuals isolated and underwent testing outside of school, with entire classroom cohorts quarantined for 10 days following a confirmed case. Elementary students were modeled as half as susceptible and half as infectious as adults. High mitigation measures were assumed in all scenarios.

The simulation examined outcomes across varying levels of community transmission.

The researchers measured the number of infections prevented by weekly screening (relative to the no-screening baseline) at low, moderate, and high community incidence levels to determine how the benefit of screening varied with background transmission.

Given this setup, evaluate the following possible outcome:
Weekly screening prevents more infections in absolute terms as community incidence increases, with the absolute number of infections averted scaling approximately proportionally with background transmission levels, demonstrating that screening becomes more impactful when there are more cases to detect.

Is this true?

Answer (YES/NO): YES